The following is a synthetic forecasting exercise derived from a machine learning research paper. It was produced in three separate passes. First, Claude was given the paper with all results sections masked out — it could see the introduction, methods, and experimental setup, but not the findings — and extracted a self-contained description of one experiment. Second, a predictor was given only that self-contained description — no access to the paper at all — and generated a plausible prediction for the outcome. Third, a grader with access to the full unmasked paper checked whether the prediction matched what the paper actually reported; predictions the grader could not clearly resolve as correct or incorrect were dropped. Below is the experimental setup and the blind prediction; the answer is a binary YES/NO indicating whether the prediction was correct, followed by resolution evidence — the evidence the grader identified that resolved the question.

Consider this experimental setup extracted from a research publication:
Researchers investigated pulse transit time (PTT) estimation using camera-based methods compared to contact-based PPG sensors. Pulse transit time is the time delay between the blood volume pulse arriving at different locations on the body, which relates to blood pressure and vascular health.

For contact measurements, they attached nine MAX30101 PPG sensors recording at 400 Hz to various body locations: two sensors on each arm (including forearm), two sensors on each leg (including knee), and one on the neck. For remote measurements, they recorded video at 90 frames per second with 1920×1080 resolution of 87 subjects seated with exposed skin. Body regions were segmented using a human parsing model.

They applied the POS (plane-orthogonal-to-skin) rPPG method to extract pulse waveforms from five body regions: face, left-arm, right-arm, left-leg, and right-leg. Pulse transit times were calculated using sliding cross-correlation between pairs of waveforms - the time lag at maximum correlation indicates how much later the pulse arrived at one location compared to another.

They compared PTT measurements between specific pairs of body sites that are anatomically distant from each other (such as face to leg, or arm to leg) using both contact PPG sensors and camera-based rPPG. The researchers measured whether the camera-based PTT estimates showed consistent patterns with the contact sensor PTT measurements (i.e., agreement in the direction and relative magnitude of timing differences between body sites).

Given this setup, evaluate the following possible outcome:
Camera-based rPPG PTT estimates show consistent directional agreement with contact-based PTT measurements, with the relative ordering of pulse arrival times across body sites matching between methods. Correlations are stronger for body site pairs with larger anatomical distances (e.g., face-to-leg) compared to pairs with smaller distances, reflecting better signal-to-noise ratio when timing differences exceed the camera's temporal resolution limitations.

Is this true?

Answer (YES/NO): NO